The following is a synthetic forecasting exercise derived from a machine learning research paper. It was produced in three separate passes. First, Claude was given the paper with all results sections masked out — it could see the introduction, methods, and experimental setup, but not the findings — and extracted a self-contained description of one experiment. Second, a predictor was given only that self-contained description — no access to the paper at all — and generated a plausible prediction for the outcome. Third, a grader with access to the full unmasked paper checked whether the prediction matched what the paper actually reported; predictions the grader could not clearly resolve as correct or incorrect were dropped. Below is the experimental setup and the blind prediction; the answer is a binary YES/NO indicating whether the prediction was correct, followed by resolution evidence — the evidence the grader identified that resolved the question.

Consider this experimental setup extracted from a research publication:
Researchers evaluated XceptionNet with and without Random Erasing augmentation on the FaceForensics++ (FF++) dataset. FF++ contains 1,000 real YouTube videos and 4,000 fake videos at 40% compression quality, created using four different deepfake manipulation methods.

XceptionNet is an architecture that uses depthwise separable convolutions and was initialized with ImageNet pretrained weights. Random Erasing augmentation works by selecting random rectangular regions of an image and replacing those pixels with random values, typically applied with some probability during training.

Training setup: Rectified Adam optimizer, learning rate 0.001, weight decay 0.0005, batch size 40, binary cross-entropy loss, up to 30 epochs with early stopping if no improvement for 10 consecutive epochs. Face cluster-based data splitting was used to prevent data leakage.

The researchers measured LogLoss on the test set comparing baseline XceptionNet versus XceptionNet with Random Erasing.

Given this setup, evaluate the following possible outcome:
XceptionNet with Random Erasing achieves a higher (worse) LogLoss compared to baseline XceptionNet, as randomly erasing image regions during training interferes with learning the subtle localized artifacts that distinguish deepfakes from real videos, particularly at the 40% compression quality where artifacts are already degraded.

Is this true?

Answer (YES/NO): YES